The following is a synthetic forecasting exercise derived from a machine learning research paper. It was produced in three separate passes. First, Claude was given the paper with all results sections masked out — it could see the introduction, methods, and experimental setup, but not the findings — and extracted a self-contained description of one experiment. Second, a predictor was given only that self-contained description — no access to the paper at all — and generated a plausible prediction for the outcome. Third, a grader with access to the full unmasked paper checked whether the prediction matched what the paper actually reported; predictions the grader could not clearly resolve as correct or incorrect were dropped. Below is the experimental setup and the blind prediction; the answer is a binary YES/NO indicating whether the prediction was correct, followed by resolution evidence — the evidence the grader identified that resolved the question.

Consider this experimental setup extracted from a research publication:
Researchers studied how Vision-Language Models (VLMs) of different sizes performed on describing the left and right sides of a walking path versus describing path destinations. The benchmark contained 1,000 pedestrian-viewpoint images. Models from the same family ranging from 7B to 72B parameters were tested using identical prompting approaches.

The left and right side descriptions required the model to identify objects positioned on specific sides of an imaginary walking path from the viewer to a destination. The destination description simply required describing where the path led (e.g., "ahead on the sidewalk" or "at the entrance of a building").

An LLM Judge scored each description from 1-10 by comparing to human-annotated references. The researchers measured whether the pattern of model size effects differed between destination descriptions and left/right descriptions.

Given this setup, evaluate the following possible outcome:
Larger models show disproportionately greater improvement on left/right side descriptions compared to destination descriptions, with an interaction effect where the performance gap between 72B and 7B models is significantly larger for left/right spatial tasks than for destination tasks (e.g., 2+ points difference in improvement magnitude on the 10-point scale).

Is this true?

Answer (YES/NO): NO